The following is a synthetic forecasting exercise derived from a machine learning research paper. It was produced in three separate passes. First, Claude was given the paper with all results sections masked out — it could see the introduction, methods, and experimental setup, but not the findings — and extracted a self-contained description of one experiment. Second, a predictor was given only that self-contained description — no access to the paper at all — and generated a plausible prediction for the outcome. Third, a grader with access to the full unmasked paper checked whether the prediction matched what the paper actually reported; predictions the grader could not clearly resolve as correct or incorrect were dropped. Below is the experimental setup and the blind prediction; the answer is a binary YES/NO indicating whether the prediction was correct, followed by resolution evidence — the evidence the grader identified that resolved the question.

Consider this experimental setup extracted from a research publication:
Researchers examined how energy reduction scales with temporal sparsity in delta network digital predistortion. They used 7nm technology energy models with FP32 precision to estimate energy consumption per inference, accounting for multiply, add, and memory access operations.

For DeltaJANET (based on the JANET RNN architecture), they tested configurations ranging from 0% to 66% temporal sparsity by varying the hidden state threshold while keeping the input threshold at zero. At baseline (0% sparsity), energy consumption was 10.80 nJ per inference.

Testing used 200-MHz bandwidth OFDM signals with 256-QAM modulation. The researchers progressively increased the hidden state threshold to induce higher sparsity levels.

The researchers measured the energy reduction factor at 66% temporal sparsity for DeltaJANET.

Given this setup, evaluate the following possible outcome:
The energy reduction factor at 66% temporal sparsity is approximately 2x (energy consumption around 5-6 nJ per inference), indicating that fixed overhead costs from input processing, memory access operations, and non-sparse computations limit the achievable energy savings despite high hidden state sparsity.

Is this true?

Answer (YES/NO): NO